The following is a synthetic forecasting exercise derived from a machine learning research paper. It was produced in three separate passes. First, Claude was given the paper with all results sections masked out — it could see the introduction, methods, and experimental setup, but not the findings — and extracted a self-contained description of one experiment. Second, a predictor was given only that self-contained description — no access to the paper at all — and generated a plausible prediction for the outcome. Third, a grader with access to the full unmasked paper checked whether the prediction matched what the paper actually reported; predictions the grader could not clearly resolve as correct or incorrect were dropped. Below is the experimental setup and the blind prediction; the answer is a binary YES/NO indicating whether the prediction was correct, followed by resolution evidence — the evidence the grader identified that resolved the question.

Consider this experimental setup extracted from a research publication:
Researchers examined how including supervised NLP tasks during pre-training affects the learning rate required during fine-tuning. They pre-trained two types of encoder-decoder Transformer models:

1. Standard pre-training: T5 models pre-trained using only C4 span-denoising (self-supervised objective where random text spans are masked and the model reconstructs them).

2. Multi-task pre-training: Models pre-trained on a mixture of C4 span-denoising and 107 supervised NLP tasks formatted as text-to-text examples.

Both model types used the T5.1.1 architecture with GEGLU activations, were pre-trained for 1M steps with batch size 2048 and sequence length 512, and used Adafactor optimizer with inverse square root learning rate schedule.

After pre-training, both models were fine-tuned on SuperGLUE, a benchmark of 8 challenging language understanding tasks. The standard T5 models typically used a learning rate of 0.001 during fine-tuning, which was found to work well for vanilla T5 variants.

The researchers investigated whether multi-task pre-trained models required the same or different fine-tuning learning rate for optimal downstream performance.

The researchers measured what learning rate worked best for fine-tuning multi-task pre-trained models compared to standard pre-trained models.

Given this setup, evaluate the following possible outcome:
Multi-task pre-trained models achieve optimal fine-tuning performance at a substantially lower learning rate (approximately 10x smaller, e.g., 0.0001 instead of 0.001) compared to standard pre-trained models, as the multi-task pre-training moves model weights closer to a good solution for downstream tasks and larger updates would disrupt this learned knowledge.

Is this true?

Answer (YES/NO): YES